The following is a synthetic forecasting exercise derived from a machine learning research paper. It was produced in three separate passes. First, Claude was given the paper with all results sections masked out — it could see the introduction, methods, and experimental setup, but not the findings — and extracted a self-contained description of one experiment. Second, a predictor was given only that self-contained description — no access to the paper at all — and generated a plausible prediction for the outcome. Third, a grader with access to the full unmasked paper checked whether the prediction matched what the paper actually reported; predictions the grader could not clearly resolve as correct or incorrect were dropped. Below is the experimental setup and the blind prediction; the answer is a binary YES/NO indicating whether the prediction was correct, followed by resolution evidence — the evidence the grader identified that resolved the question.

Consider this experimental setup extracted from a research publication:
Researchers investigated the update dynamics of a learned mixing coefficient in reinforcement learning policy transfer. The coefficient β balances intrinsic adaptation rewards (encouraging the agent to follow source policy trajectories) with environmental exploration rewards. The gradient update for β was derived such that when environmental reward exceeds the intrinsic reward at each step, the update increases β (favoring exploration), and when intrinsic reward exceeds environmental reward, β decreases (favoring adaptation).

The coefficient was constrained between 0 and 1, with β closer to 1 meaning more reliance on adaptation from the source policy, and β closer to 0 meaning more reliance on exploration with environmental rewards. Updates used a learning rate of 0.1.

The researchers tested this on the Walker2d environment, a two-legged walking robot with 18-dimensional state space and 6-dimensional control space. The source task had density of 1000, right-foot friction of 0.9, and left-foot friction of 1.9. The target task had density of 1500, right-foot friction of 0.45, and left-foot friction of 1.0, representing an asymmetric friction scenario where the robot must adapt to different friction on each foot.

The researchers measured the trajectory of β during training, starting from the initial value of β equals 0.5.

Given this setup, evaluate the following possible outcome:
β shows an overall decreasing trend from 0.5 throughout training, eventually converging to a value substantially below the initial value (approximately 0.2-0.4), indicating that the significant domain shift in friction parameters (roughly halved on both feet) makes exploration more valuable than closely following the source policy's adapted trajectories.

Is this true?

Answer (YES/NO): NO